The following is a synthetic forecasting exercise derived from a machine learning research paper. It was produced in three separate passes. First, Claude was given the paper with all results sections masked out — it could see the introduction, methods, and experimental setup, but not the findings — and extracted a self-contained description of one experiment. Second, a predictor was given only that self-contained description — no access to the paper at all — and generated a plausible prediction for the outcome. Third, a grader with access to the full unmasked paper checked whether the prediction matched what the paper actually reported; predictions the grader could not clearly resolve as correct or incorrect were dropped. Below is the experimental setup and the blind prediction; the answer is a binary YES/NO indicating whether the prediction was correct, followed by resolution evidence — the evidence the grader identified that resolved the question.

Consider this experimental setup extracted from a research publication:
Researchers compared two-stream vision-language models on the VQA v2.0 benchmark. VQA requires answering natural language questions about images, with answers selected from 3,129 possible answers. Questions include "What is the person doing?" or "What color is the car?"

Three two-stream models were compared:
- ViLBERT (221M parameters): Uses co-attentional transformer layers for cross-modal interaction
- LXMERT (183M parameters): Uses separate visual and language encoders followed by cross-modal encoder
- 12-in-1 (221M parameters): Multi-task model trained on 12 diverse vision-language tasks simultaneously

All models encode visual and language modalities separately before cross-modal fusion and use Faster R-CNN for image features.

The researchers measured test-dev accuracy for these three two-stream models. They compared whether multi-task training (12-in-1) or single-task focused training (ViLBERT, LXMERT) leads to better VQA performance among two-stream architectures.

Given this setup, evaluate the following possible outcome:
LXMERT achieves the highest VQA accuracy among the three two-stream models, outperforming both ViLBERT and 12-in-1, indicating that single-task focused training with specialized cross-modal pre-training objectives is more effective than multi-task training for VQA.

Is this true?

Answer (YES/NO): NO